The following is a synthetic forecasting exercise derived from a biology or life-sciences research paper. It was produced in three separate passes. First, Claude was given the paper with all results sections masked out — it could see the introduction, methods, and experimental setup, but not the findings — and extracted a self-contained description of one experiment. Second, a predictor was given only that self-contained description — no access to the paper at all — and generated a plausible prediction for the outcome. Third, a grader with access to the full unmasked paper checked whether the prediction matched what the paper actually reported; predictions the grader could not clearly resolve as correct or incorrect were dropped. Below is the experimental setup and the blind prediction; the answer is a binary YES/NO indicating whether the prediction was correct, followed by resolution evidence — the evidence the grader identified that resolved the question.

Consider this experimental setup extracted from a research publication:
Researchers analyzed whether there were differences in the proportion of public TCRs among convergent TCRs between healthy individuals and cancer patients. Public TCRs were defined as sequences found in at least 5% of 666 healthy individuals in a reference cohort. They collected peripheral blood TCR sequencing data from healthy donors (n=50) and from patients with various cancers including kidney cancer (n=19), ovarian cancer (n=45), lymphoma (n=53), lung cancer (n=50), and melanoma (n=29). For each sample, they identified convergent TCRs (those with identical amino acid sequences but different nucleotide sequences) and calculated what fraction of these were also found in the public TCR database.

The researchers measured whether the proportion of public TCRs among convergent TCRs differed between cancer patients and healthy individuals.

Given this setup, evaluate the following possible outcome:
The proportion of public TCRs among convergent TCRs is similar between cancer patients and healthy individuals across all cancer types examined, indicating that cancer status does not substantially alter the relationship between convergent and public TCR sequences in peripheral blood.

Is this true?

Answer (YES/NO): NO